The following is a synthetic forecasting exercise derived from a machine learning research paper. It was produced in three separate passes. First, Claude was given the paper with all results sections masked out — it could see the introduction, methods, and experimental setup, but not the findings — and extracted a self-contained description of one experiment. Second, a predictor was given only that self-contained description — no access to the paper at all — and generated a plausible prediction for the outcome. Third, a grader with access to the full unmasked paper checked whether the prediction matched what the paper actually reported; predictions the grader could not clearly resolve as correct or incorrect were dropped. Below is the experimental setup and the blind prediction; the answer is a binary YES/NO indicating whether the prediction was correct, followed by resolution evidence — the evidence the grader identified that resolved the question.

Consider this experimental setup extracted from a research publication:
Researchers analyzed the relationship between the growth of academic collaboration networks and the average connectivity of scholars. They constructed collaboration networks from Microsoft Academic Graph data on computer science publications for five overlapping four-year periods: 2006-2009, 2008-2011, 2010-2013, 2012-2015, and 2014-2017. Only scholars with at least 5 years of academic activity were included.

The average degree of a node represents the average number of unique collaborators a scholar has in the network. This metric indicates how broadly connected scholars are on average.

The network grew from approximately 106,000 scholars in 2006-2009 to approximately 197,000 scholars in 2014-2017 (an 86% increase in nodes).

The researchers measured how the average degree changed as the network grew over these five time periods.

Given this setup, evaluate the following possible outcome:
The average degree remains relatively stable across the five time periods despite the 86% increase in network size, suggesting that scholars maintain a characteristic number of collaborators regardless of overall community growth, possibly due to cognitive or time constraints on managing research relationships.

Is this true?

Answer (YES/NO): NO